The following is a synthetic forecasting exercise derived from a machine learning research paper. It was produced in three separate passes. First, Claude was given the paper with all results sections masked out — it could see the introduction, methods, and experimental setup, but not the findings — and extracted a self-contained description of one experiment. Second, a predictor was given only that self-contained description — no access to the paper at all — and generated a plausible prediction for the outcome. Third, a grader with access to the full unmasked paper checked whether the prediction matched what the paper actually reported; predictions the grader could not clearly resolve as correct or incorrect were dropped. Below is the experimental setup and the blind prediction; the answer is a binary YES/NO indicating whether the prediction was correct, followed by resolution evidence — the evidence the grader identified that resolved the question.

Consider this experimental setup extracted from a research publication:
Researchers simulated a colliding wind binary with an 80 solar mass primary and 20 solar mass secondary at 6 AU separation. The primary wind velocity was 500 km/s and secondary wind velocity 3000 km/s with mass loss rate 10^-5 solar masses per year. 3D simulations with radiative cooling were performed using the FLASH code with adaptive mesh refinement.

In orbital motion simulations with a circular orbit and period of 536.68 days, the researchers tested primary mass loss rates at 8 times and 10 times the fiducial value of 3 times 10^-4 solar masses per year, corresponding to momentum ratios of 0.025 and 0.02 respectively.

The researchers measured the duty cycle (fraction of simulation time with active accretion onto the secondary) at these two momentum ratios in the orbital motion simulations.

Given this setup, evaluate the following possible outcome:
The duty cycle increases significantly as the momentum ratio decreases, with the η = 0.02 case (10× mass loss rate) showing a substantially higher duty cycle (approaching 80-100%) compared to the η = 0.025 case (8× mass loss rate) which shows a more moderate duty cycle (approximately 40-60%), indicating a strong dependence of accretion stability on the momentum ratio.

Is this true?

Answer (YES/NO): NO